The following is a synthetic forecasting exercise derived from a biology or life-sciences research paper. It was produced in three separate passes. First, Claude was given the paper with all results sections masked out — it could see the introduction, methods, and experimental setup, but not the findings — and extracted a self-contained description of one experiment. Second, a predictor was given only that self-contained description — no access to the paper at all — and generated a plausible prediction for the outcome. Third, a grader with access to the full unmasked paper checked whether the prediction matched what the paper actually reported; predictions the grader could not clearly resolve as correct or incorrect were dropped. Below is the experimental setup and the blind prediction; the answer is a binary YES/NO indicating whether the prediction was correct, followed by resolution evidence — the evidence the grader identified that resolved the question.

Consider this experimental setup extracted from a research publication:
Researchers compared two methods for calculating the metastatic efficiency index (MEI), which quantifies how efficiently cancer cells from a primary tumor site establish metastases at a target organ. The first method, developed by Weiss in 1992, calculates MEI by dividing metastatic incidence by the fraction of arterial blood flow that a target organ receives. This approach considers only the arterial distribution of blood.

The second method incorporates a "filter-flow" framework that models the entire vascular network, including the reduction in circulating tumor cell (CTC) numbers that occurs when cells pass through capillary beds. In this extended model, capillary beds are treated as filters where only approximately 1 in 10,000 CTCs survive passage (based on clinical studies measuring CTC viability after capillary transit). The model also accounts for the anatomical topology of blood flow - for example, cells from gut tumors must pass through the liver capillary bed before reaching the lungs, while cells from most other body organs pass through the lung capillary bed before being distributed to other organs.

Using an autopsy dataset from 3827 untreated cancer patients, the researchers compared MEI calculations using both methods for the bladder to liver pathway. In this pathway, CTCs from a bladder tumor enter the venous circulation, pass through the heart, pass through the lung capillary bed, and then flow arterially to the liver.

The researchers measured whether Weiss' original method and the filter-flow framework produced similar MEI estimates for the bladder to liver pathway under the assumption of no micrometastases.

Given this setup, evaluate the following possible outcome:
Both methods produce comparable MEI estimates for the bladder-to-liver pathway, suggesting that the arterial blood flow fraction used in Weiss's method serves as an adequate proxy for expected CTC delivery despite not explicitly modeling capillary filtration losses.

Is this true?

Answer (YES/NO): NO